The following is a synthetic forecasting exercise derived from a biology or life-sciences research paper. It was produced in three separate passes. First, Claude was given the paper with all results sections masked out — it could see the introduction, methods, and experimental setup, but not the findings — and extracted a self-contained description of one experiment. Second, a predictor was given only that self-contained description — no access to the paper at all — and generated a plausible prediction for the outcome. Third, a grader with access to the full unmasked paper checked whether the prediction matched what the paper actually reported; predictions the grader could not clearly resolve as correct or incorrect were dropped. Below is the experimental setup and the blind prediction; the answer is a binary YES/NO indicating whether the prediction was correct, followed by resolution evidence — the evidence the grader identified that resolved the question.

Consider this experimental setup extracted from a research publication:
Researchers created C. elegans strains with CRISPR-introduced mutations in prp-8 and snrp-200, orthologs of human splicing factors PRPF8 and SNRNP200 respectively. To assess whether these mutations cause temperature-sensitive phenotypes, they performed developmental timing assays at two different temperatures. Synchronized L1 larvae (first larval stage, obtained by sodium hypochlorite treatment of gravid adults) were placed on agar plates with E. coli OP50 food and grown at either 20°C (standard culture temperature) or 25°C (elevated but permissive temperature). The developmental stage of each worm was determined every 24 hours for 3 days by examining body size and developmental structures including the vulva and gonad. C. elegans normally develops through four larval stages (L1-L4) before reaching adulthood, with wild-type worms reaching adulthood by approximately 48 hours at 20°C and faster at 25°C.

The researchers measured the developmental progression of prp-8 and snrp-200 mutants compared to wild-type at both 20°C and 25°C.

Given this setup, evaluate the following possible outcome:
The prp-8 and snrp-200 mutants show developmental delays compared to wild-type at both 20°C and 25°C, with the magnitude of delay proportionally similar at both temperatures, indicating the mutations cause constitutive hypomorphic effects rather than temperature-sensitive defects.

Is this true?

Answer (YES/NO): NO